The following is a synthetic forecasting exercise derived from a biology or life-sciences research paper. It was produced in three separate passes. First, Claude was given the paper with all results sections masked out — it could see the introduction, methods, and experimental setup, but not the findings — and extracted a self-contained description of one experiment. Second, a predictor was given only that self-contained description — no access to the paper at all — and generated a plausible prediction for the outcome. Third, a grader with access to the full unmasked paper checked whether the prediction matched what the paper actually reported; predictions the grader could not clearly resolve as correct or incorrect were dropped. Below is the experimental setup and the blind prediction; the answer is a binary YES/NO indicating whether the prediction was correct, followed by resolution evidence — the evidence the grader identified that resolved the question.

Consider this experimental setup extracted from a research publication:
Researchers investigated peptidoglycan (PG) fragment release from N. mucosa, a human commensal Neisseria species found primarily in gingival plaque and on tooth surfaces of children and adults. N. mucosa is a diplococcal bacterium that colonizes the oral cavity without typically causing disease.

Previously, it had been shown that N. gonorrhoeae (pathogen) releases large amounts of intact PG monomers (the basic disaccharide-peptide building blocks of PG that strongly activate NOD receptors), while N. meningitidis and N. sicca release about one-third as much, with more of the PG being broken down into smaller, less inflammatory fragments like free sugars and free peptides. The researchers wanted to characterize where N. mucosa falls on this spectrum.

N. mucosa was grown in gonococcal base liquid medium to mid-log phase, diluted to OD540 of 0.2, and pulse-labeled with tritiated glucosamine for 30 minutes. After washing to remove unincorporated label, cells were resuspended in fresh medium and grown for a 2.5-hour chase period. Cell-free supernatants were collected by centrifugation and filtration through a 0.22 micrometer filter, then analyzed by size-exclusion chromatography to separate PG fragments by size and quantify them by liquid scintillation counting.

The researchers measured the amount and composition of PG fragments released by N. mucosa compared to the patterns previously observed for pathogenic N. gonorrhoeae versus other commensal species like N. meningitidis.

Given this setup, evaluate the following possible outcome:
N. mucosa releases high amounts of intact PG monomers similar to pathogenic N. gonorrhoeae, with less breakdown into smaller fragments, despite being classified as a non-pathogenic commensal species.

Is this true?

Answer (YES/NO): NO